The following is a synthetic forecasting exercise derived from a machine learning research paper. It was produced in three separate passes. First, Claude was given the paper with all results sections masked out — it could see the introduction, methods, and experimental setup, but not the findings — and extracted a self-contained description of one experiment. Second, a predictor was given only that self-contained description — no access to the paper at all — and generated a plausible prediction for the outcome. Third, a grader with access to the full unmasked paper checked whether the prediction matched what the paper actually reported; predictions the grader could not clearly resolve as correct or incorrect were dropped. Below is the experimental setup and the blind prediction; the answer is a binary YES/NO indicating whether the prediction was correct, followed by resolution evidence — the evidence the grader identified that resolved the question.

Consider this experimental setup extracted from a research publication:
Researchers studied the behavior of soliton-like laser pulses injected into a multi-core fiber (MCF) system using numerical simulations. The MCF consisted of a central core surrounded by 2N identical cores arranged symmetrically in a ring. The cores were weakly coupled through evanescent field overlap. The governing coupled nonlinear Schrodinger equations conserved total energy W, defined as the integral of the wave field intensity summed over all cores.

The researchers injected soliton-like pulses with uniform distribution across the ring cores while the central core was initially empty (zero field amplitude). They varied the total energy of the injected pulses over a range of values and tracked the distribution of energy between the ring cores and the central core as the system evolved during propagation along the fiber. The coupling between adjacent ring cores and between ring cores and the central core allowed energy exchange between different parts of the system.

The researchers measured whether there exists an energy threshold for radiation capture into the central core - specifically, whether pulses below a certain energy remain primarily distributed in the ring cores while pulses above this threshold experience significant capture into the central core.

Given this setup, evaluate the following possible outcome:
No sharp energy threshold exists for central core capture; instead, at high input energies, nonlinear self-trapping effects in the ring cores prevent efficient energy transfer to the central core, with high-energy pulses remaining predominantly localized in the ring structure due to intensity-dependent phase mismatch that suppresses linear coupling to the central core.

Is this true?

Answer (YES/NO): NO